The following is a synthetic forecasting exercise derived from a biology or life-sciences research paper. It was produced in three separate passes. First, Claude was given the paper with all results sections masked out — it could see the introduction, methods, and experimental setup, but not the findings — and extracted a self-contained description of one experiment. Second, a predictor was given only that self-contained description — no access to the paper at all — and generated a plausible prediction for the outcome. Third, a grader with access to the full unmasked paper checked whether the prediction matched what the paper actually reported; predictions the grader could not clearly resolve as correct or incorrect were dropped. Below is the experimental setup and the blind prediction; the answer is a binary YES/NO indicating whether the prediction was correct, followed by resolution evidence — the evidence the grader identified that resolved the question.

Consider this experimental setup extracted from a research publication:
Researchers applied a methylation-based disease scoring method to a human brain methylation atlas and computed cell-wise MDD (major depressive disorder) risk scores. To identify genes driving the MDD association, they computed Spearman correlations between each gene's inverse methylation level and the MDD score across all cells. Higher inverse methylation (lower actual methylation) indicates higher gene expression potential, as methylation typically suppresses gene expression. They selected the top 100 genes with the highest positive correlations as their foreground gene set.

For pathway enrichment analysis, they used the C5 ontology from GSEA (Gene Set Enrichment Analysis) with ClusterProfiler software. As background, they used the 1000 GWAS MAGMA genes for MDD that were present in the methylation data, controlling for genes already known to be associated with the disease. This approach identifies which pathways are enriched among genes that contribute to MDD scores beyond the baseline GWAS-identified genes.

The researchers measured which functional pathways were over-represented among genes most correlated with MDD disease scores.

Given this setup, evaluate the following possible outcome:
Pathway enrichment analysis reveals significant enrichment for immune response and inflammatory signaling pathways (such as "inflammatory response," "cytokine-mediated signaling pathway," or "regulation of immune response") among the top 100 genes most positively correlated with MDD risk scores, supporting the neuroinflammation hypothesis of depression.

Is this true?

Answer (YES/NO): NO